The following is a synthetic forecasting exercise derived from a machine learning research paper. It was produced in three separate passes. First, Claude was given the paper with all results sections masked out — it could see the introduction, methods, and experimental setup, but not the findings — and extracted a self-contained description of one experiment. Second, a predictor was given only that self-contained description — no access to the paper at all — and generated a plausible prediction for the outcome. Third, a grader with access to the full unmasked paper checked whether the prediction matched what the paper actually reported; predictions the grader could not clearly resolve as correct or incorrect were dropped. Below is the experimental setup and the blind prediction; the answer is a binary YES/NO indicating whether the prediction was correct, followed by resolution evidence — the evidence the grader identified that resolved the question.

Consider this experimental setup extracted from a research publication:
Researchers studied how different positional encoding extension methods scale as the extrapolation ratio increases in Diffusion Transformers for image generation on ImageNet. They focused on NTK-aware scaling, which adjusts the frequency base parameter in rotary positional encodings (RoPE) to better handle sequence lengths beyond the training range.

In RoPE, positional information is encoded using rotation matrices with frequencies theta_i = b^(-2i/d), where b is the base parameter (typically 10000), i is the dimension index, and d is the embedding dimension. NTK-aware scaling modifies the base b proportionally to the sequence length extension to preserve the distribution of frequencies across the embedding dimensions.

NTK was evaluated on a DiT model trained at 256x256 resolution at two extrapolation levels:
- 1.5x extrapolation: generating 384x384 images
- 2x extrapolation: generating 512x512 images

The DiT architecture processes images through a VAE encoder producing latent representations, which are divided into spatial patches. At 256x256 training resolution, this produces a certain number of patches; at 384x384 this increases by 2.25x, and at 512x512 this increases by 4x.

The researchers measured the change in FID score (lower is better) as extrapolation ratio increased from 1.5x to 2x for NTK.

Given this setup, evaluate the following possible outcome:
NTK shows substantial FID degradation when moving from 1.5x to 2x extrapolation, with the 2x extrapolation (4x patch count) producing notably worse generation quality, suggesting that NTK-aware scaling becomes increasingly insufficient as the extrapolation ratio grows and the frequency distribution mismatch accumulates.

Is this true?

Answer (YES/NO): YES